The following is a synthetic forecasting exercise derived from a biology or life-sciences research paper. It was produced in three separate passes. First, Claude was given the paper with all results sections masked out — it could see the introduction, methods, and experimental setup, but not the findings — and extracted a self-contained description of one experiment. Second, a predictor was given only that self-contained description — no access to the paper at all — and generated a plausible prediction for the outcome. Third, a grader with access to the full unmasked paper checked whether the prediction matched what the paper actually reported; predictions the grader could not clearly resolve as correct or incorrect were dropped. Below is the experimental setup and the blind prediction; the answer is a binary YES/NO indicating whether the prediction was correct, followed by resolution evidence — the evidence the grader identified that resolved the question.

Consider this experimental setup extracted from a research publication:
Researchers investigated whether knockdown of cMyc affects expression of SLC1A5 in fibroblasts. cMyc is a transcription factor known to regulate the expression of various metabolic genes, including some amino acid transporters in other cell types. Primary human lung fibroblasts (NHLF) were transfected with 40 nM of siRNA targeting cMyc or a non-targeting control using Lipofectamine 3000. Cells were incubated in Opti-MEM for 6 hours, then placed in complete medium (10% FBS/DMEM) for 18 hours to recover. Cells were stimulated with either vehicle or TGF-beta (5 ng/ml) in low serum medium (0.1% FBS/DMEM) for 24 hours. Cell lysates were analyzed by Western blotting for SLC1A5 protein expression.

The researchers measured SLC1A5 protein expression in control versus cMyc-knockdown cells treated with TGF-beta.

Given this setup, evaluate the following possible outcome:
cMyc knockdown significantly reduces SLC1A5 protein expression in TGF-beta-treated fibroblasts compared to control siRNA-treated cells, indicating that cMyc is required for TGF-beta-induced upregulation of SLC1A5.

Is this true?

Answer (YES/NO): YES